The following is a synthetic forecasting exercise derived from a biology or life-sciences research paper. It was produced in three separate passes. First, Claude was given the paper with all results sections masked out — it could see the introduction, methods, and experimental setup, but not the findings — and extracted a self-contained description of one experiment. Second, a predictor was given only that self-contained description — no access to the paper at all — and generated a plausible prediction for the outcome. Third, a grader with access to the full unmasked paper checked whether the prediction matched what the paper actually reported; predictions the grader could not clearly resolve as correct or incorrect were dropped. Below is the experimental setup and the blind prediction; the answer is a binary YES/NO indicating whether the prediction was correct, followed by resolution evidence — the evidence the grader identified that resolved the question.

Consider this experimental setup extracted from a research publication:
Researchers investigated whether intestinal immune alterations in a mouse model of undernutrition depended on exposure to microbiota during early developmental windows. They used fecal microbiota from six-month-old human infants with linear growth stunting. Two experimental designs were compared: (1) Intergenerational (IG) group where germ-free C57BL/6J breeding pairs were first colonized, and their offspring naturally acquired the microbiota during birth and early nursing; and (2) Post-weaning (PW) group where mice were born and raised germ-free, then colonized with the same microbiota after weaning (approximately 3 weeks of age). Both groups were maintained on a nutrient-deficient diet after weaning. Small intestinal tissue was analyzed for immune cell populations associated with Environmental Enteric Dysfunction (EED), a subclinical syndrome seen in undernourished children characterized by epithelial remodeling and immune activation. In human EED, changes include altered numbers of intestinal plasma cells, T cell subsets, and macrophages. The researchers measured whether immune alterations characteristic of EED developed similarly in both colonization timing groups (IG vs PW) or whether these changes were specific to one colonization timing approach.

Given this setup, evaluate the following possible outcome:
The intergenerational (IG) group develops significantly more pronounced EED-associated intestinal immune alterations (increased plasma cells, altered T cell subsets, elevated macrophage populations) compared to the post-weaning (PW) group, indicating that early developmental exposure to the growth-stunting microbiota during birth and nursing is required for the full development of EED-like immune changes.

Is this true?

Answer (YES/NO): NO